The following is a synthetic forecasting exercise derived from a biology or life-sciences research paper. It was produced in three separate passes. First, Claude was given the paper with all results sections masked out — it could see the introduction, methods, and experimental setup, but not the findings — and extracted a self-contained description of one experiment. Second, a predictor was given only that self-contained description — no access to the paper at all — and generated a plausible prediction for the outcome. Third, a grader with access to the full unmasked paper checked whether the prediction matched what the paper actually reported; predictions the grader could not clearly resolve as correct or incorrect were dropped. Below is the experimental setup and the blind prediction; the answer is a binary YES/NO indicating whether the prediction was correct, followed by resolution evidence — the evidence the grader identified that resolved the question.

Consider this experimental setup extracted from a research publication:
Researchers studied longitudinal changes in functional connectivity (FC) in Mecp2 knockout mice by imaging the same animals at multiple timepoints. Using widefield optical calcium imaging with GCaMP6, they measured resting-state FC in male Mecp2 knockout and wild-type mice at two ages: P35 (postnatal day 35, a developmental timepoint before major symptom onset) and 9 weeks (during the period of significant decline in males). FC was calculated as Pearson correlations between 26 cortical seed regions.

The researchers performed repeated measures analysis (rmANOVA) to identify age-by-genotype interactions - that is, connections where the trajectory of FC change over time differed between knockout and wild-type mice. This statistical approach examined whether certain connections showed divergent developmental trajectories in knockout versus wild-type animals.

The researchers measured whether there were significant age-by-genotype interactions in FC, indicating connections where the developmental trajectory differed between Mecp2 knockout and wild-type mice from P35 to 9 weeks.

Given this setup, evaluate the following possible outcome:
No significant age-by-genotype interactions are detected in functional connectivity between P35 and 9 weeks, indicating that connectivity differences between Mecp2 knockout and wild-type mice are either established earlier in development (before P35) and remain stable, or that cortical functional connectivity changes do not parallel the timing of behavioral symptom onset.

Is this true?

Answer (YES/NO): NO